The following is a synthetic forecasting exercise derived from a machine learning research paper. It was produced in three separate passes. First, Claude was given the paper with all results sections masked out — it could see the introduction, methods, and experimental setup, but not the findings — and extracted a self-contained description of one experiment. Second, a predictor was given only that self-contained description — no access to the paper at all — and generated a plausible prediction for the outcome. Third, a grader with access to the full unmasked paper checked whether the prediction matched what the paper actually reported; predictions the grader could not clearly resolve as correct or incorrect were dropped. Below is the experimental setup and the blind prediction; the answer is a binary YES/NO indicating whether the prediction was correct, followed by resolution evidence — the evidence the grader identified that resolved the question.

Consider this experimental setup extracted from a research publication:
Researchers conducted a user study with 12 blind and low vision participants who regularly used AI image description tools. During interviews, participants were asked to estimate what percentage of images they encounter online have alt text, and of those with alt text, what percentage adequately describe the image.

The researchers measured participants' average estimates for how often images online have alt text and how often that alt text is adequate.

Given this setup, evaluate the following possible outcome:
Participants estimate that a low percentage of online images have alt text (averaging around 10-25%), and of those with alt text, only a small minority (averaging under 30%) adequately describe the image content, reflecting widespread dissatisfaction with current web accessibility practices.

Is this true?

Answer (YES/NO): NO